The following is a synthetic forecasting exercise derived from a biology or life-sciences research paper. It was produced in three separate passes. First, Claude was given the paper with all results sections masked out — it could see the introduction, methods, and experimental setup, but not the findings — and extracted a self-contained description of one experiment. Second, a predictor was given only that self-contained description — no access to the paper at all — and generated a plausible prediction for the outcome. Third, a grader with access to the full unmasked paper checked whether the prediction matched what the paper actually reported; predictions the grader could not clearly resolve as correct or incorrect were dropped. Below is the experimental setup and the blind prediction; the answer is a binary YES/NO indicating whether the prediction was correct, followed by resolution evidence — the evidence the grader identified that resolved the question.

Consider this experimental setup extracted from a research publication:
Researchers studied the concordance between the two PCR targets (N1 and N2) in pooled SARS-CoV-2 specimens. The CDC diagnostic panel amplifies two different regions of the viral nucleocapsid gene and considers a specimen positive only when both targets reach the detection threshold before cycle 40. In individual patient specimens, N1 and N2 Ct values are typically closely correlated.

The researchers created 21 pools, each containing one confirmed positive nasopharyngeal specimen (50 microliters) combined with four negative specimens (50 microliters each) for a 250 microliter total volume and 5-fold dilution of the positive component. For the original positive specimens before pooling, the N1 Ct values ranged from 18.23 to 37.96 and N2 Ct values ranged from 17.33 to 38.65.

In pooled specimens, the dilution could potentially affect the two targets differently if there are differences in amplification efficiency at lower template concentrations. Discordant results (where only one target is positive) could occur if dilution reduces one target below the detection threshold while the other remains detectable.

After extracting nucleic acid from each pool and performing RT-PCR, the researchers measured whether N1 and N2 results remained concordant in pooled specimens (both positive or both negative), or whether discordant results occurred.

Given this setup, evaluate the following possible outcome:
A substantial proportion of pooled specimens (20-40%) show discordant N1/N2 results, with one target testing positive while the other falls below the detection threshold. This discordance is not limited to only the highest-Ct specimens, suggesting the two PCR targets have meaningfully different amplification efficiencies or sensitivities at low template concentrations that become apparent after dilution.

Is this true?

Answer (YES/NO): NO